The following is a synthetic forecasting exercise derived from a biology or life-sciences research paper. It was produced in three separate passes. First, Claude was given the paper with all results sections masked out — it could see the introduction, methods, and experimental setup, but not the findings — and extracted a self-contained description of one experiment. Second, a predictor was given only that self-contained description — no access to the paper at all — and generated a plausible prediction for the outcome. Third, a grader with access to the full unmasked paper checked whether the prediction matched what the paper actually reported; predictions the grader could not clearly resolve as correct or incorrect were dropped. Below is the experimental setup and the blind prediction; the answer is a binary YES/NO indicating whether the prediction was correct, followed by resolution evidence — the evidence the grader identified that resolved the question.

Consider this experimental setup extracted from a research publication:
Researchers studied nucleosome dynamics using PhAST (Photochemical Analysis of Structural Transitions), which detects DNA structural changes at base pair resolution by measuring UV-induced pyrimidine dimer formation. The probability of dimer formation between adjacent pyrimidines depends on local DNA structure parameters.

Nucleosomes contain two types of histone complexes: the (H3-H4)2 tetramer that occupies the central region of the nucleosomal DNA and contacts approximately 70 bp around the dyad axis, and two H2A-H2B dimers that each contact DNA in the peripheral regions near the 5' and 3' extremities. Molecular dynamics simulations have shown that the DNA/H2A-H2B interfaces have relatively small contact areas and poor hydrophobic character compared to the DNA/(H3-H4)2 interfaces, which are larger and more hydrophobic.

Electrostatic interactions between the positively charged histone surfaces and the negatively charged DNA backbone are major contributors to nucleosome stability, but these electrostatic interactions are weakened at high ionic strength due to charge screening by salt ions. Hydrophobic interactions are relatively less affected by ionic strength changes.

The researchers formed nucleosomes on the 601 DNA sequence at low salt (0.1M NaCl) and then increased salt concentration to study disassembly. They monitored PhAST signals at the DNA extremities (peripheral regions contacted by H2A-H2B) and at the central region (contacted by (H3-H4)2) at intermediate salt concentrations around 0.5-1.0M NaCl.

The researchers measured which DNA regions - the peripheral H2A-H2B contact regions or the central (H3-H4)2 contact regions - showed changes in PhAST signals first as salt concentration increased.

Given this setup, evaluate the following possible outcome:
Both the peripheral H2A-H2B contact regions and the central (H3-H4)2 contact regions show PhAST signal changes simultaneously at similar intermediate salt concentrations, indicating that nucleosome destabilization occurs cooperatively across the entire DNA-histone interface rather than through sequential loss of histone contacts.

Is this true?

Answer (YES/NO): NO